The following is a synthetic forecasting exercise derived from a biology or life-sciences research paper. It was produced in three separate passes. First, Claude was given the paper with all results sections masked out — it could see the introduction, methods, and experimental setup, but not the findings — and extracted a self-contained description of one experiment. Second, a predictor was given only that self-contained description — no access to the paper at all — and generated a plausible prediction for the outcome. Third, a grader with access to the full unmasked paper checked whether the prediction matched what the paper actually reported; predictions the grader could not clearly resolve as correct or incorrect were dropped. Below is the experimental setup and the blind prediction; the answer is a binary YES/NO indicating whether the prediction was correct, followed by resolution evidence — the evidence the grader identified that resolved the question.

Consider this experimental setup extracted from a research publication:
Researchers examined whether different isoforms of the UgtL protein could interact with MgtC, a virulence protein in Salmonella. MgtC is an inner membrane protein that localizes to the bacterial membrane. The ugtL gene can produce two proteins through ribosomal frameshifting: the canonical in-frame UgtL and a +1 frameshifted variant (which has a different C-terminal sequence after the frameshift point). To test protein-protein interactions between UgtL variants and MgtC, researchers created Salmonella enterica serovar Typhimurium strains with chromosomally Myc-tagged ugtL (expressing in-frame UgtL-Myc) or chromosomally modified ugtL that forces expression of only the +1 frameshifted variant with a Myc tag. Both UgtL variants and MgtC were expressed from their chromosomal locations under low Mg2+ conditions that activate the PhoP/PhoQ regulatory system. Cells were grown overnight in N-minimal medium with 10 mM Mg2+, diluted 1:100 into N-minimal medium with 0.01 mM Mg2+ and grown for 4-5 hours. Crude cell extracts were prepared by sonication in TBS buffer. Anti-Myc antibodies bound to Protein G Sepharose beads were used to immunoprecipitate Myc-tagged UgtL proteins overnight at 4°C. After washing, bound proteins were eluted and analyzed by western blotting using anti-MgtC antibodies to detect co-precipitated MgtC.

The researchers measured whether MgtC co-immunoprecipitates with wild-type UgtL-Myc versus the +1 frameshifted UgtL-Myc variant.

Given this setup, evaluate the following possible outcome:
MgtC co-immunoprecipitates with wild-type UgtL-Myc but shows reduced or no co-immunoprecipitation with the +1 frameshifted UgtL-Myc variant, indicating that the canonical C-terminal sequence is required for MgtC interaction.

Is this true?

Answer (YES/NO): NO